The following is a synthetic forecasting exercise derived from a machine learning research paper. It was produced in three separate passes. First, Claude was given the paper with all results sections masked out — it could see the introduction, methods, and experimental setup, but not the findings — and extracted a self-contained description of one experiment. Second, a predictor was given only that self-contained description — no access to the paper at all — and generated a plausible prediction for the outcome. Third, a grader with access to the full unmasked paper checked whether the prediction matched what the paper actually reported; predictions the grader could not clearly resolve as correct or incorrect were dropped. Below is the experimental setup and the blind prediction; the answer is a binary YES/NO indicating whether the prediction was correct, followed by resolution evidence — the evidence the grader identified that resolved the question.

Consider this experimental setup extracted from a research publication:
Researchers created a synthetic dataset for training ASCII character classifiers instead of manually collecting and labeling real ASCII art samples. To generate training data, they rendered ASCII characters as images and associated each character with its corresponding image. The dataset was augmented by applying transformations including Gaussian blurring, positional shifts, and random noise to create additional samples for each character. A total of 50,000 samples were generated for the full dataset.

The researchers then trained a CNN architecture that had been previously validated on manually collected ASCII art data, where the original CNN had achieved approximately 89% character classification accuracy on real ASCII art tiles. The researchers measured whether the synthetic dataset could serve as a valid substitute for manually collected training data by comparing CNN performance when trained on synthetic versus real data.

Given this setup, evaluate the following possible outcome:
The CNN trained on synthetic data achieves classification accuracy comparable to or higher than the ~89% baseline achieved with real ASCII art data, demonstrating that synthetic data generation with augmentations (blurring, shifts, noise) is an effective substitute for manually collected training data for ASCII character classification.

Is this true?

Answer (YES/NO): YES